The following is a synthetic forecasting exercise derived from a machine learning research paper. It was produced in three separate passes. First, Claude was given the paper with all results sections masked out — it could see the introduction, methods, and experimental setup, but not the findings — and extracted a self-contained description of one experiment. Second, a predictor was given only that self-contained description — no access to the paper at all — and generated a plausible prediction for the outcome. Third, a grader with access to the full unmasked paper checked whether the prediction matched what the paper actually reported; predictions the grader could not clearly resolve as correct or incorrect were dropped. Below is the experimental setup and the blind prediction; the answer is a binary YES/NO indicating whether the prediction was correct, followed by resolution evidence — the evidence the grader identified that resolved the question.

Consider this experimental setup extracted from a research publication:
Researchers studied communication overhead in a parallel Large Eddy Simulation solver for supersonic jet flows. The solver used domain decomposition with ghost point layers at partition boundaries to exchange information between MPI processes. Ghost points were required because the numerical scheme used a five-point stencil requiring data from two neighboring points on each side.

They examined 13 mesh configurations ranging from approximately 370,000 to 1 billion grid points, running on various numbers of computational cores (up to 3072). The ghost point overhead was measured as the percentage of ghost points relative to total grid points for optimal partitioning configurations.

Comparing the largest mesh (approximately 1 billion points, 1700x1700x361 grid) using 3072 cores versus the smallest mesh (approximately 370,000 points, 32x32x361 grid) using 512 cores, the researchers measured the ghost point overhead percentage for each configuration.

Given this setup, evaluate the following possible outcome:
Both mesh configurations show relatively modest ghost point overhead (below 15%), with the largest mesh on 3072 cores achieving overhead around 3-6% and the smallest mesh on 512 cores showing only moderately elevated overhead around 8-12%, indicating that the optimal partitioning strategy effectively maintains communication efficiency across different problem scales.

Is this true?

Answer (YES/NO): NO